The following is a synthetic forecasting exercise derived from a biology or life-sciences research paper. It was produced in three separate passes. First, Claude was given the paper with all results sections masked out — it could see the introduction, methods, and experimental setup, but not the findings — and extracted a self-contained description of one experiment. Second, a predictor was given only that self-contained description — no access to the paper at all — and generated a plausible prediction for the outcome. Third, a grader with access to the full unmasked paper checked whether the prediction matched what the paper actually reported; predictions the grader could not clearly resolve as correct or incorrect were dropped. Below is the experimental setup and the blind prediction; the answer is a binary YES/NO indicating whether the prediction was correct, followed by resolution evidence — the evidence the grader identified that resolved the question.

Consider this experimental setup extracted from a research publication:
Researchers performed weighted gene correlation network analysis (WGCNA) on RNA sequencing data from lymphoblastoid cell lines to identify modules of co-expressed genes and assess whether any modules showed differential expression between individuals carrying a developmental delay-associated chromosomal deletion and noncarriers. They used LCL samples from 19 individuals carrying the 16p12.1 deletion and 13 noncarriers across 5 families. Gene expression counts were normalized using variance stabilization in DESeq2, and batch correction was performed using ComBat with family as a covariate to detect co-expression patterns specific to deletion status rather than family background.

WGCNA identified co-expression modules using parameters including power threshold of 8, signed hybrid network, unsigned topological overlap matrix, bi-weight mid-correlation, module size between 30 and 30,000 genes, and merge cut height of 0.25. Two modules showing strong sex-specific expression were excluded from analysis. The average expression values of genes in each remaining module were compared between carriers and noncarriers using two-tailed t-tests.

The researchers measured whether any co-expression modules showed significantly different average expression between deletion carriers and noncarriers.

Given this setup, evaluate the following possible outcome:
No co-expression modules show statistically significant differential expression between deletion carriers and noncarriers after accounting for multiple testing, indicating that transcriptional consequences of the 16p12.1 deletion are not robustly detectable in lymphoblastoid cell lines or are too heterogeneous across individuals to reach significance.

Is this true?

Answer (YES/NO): NO